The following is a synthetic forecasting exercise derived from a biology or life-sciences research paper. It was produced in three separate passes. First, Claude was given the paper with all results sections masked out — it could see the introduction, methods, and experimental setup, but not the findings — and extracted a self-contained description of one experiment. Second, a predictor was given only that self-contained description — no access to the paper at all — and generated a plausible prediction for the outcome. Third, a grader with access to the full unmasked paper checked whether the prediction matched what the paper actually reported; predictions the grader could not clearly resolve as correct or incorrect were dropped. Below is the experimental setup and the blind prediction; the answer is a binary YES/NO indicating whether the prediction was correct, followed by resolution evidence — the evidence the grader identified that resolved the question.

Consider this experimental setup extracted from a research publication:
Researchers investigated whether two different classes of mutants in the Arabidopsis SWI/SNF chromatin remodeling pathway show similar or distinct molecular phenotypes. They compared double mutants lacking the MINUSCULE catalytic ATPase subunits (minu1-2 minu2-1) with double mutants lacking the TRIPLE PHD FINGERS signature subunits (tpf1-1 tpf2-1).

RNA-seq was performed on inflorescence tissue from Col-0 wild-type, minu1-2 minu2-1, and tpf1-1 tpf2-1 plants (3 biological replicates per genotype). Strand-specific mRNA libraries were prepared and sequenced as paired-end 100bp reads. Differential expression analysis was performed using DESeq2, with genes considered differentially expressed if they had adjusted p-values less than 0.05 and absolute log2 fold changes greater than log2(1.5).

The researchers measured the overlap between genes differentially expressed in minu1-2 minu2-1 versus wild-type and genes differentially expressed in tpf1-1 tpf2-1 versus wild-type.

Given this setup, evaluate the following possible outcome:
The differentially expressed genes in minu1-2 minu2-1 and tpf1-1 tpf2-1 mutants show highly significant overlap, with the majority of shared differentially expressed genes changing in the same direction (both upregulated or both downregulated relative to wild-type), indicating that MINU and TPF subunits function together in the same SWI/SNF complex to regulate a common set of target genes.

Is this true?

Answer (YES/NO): YES